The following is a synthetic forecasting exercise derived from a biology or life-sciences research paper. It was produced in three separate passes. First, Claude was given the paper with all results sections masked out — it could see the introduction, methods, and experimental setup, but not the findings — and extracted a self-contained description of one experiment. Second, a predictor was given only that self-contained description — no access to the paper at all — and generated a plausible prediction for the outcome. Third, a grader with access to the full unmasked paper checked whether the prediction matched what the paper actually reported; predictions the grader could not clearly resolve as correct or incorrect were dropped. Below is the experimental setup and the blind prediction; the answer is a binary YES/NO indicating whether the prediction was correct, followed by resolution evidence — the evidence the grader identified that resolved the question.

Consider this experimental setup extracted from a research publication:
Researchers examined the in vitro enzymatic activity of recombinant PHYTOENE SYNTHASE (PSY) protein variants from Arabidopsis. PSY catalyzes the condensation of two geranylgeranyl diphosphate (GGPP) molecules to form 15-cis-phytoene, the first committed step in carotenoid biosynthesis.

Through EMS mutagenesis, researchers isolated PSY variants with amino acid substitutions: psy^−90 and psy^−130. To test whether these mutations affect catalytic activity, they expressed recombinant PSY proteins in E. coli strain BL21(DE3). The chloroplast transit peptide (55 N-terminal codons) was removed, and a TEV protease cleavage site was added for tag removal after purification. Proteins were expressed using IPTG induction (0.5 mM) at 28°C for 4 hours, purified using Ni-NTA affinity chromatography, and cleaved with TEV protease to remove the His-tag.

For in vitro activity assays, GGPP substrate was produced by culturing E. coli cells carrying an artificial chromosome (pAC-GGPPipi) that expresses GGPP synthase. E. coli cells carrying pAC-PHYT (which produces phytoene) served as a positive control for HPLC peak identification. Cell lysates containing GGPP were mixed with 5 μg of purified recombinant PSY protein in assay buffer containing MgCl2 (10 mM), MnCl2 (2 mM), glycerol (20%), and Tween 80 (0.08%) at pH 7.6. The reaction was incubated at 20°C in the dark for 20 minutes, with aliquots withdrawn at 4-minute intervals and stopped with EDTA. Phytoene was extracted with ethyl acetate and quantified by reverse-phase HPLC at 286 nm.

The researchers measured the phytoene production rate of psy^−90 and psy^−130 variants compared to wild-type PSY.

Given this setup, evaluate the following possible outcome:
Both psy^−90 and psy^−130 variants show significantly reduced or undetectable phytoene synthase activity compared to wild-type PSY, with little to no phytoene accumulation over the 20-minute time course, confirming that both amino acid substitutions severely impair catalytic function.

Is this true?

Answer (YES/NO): NO